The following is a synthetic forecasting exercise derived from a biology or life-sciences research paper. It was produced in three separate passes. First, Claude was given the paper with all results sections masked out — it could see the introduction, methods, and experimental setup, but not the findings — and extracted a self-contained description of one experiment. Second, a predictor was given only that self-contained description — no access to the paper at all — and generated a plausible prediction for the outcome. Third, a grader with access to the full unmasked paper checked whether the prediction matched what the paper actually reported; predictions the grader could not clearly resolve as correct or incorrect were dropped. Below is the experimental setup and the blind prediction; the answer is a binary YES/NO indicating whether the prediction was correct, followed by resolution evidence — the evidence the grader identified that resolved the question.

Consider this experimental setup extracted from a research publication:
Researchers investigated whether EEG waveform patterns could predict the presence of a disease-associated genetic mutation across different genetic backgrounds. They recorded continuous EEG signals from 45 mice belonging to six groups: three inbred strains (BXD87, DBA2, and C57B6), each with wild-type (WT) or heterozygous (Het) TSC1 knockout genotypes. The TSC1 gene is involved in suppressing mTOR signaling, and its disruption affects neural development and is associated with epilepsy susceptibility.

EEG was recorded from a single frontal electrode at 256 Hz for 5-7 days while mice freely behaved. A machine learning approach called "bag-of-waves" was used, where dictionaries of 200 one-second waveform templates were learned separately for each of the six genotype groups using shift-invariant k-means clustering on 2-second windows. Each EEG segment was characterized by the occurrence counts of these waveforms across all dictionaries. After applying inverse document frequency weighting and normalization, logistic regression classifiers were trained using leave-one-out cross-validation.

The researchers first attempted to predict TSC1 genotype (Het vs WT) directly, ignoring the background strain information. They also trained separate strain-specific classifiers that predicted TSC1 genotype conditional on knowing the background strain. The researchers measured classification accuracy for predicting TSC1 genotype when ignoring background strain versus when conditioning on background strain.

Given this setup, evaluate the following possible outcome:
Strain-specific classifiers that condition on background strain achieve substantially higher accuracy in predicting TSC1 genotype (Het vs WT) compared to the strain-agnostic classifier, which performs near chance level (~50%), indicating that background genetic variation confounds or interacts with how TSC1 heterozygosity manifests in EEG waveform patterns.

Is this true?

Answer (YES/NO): YES